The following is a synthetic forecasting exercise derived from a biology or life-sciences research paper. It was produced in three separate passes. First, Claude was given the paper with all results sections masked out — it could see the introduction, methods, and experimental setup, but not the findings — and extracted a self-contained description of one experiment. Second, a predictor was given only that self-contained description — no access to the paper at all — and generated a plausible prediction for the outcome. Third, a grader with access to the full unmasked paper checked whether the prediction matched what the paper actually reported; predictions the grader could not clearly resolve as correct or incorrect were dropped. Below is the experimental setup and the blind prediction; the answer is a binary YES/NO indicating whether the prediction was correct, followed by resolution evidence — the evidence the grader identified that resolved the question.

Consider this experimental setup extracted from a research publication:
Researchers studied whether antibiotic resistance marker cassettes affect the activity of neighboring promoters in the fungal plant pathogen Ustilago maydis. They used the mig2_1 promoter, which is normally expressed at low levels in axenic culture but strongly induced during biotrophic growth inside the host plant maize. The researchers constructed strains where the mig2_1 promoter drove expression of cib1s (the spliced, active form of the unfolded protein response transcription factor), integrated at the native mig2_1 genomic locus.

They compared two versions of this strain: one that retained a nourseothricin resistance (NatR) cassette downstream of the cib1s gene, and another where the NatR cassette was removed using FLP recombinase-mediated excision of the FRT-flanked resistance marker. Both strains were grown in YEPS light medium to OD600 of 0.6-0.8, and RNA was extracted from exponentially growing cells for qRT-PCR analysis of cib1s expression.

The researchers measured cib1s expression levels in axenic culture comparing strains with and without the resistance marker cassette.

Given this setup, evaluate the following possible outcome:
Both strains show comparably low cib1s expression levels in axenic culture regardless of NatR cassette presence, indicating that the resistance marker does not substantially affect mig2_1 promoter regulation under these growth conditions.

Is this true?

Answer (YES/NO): NO